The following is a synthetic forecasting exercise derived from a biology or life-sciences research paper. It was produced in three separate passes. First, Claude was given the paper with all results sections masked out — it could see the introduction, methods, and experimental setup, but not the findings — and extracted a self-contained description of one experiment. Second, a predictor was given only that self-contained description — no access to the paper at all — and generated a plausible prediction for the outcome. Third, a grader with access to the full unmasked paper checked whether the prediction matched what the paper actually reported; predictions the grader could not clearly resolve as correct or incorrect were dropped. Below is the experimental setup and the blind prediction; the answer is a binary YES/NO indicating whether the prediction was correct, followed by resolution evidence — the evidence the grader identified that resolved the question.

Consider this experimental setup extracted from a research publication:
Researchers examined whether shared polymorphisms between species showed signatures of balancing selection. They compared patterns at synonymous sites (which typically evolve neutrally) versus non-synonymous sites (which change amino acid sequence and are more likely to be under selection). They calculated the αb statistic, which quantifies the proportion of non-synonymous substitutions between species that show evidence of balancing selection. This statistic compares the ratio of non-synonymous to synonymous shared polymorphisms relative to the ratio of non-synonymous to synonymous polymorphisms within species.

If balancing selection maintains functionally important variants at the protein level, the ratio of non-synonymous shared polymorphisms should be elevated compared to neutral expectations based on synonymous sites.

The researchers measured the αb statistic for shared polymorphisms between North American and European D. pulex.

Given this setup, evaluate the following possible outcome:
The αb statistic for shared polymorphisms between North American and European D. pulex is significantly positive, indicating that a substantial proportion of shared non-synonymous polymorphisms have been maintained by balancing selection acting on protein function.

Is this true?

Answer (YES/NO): YES